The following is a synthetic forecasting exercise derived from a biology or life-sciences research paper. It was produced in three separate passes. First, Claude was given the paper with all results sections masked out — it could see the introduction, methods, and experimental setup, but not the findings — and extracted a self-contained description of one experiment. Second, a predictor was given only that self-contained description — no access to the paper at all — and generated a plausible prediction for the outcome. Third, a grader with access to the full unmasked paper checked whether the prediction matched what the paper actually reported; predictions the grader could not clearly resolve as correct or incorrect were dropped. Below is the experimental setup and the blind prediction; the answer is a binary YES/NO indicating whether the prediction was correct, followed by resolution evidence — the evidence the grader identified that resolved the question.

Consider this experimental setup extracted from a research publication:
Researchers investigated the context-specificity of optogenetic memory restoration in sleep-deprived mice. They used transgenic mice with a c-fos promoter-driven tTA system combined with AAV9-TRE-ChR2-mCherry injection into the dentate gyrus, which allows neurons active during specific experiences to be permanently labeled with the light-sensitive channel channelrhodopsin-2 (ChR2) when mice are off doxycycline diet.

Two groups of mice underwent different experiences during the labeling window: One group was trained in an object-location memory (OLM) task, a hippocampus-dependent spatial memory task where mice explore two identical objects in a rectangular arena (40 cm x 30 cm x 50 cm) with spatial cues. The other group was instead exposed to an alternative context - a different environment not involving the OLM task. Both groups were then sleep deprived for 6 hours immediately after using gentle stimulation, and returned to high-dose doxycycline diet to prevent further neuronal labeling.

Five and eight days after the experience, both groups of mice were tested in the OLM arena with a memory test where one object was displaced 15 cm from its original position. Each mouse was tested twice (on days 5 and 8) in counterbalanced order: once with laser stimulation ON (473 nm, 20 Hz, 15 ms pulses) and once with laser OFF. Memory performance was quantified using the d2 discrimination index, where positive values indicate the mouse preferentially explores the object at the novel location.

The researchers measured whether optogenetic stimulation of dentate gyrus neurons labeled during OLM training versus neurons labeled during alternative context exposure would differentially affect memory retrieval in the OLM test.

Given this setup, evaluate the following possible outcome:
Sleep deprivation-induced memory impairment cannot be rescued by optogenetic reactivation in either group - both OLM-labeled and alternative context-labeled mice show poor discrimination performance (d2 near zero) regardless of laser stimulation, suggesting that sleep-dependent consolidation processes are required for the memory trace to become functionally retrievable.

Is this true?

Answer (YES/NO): NO